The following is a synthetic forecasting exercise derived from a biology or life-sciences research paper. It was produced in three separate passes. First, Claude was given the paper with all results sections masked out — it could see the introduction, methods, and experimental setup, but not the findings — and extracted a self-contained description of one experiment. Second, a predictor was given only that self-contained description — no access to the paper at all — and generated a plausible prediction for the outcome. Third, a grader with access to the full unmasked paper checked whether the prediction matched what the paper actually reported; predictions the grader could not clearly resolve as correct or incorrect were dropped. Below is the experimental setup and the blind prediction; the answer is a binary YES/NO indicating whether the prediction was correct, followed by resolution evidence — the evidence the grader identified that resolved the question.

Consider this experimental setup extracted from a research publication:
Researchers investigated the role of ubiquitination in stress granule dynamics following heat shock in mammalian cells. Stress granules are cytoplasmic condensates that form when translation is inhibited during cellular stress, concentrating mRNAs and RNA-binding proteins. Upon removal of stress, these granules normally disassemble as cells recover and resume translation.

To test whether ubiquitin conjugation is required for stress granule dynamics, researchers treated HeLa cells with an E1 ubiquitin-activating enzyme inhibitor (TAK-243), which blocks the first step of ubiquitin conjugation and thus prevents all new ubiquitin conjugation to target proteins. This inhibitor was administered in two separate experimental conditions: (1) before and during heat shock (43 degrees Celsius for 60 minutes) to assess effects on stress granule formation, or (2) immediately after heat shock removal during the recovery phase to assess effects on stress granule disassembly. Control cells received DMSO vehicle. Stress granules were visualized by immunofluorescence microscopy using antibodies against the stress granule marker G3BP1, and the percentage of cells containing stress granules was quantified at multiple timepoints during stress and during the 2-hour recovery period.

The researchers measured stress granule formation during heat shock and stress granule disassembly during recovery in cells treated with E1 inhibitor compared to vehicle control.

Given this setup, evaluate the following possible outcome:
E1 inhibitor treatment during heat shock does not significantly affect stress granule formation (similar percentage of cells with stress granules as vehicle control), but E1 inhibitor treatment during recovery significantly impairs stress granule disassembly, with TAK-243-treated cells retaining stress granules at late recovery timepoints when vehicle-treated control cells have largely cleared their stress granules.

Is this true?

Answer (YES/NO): YES